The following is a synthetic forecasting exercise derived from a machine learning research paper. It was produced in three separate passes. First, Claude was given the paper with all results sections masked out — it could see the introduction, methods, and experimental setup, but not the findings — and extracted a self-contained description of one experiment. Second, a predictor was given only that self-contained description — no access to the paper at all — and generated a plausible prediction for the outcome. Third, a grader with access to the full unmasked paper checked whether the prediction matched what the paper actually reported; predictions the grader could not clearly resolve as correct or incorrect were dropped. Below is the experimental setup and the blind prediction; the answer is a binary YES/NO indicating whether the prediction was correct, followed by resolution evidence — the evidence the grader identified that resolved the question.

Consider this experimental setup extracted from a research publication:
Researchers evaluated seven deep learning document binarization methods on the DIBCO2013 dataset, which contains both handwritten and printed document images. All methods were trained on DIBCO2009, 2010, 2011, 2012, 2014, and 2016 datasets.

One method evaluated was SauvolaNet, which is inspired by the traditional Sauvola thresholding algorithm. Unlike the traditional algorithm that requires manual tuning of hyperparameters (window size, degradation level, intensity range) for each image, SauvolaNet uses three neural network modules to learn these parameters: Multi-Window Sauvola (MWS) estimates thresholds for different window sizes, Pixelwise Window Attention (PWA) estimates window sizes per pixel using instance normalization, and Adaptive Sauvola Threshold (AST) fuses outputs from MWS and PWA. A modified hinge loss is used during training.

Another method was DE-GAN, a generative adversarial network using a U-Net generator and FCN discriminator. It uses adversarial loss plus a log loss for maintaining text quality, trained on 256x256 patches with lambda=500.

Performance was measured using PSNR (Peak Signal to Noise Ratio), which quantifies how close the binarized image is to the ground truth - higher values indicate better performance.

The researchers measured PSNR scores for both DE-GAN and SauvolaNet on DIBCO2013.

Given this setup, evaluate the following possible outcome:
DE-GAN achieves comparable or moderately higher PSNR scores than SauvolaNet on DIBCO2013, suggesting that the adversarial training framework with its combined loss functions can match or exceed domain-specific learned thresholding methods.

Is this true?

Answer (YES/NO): YES